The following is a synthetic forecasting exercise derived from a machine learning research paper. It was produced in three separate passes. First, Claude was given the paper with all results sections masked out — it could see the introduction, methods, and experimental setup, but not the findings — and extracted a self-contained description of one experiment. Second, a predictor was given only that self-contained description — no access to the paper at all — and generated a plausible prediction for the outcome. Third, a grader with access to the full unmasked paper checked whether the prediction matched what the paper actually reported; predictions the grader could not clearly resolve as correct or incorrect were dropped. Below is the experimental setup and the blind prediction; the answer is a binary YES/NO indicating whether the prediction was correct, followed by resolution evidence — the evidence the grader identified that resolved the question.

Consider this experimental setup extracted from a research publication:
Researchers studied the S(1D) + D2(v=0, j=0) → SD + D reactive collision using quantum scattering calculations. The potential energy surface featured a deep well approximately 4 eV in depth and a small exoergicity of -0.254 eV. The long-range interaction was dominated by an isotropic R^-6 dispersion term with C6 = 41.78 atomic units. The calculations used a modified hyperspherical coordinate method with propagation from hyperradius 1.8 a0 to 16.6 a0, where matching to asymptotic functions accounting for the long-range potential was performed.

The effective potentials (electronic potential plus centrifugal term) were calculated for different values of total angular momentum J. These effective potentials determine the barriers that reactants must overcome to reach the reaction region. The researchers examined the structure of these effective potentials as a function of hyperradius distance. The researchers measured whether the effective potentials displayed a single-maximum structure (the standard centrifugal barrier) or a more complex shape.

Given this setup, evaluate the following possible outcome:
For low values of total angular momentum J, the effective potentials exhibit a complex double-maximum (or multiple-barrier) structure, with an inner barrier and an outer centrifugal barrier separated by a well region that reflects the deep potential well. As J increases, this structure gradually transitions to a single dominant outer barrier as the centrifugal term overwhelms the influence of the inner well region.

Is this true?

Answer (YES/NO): NO